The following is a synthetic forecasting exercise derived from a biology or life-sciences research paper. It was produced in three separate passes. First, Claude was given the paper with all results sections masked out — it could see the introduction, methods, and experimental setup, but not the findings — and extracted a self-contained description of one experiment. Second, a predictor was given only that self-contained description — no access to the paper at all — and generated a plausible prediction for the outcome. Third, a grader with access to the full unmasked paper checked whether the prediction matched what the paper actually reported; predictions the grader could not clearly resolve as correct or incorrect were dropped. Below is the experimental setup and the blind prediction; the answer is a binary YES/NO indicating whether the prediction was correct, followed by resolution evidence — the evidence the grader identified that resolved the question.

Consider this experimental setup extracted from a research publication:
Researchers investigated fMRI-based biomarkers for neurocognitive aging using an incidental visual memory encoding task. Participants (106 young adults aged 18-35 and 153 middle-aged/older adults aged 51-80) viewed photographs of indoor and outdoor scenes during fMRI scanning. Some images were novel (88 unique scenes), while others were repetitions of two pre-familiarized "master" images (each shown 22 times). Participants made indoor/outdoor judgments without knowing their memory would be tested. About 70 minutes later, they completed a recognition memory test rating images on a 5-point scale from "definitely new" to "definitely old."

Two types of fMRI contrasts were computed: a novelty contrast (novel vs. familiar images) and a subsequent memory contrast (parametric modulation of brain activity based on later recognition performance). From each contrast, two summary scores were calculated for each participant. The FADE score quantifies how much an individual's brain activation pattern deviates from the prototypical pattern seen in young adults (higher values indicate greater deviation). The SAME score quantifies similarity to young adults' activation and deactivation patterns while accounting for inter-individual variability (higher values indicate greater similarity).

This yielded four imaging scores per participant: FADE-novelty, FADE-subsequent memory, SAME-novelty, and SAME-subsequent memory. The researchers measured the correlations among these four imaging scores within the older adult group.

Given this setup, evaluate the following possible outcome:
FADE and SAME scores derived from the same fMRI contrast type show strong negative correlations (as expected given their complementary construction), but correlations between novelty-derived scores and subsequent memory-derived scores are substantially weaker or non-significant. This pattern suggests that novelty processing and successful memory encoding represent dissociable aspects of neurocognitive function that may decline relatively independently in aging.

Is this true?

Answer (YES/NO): YES